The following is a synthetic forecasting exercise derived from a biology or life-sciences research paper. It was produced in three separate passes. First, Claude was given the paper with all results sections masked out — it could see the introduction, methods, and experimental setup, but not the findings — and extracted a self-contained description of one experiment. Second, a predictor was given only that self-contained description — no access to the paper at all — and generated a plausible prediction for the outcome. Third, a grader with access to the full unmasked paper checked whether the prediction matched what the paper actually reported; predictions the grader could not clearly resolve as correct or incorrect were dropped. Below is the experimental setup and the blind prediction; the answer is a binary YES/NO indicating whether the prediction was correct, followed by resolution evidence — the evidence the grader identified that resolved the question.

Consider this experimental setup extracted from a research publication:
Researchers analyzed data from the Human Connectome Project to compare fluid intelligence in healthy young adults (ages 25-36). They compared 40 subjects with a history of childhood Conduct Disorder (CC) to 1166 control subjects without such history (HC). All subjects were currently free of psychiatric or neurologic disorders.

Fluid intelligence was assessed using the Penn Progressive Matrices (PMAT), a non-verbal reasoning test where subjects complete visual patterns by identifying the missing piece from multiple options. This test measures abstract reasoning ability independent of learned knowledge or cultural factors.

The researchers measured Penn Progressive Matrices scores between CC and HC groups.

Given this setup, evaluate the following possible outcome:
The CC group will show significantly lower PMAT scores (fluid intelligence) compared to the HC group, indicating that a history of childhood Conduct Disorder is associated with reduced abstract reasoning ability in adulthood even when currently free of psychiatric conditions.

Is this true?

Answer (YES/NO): NO